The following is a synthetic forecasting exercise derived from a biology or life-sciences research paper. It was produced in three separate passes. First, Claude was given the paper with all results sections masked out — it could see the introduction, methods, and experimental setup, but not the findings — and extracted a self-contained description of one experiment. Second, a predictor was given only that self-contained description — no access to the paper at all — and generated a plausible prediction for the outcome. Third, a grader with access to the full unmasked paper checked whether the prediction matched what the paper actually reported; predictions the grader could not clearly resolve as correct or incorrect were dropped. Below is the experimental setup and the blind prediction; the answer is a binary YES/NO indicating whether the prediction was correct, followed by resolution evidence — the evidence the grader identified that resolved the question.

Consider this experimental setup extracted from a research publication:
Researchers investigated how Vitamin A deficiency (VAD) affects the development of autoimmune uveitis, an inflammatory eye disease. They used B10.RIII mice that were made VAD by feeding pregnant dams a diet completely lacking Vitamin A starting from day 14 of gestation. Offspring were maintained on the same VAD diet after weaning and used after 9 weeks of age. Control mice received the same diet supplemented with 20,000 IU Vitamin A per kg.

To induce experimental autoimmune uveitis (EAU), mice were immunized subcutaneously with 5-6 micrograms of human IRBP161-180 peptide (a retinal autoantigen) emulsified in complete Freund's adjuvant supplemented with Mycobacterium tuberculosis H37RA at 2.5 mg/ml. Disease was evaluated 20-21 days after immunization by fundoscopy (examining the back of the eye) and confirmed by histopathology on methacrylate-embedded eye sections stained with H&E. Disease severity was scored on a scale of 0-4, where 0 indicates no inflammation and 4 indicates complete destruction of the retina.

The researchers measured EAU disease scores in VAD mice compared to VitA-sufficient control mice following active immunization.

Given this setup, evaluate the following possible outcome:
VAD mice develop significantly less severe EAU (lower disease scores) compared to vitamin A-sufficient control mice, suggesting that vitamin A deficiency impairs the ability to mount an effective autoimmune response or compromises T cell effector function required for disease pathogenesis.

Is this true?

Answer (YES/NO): YES